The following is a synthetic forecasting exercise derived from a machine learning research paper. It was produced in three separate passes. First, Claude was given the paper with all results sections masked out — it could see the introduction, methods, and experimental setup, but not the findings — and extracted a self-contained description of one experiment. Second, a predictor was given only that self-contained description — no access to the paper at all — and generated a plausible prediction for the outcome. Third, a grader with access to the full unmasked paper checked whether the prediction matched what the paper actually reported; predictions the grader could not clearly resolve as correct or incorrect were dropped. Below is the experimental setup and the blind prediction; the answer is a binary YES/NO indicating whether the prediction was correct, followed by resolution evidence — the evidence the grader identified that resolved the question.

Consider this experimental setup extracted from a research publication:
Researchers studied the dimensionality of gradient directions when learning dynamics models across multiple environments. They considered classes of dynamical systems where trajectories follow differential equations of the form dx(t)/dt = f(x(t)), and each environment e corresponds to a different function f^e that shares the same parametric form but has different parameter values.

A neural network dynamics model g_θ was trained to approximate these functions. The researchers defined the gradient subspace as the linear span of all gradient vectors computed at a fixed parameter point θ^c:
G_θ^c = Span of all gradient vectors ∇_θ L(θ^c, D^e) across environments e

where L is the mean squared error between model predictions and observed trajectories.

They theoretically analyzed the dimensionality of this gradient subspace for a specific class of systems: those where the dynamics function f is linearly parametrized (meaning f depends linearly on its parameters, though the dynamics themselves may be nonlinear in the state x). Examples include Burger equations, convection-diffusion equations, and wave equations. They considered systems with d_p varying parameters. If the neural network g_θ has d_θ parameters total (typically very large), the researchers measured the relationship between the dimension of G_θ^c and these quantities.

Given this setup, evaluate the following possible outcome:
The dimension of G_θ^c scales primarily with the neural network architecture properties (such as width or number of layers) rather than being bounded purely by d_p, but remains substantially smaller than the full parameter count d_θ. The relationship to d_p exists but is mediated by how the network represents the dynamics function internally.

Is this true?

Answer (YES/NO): NO